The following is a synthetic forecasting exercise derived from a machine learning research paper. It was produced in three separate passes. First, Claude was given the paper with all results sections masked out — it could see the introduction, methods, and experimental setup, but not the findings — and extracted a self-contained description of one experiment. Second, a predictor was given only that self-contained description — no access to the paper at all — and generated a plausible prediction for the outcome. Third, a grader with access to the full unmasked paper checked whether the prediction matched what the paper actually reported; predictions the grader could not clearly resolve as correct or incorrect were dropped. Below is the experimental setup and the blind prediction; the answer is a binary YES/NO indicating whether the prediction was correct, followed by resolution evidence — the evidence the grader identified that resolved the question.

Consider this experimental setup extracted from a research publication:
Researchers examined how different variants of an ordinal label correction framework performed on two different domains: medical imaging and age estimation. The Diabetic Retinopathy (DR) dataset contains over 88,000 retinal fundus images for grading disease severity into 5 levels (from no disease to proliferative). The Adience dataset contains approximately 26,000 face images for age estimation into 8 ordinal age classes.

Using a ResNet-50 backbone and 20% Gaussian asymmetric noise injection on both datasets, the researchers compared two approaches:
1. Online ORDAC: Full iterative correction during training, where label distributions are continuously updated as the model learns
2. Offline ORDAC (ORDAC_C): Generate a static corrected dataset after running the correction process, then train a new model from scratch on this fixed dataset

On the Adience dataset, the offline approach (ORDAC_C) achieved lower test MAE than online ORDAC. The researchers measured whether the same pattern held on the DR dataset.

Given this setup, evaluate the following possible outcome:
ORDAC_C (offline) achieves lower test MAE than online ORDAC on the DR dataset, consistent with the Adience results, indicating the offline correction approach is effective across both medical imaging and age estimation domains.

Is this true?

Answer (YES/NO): NO